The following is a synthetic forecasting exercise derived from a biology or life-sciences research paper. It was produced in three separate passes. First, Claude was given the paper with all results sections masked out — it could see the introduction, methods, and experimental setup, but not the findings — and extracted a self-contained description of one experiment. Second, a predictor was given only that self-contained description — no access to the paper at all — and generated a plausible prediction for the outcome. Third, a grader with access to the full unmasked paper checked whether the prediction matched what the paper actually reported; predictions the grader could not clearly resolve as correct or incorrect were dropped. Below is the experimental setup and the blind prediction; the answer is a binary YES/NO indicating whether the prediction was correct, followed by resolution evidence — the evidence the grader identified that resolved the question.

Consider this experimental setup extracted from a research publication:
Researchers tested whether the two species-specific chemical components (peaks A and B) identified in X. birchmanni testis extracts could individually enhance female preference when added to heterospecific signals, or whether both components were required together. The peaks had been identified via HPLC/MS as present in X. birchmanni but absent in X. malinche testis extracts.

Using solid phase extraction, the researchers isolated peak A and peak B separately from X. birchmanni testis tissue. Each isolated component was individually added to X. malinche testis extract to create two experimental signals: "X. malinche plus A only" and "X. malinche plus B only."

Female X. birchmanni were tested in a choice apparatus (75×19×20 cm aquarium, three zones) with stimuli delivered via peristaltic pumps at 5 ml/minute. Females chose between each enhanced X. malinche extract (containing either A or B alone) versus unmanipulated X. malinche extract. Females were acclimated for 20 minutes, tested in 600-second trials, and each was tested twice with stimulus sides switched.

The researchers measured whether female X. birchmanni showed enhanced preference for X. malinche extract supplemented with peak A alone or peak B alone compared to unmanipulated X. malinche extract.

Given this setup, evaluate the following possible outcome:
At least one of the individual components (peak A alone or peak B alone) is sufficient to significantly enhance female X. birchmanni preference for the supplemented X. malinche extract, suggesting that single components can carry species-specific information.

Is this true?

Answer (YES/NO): YES